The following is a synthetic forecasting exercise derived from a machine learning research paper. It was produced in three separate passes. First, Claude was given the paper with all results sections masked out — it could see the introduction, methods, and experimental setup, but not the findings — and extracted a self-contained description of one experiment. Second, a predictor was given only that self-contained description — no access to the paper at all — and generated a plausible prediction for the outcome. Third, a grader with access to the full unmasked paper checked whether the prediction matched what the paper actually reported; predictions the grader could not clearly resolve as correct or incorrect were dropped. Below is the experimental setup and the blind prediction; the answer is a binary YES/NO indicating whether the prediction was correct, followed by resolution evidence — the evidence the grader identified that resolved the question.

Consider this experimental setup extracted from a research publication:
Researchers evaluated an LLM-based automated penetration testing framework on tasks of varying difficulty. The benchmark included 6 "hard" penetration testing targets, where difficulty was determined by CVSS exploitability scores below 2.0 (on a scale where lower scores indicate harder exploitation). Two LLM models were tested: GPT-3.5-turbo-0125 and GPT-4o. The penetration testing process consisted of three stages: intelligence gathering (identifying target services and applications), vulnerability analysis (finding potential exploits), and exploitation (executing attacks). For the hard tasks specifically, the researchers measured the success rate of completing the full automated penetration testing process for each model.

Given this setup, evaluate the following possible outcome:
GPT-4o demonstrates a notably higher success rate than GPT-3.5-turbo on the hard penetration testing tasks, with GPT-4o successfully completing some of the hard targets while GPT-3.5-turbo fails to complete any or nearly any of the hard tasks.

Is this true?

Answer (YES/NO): YES